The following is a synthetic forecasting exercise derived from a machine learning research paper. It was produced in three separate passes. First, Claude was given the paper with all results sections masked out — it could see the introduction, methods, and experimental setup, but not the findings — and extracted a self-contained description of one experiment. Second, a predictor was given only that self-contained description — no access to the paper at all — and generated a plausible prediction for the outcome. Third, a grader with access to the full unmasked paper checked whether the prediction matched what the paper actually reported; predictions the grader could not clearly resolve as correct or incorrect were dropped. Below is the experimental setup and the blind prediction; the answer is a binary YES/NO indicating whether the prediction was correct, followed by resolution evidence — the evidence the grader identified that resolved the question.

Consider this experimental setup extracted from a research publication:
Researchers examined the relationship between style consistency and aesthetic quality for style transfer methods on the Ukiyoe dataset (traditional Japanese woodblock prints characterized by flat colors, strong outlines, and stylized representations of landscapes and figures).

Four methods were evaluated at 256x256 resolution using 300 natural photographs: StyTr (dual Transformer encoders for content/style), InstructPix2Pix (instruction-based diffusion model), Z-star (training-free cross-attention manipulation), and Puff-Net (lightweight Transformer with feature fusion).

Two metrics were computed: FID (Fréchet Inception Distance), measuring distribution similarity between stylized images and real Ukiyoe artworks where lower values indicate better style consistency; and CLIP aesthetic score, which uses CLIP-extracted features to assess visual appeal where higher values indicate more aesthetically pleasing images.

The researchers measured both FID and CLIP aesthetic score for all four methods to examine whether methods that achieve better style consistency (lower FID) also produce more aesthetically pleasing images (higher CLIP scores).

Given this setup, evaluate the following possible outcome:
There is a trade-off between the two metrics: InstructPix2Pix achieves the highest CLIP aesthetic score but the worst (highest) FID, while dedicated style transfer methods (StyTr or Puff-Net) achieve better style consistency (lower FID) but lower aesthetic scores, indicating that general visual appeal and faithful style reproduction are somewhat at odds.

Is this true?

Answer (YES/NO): NO